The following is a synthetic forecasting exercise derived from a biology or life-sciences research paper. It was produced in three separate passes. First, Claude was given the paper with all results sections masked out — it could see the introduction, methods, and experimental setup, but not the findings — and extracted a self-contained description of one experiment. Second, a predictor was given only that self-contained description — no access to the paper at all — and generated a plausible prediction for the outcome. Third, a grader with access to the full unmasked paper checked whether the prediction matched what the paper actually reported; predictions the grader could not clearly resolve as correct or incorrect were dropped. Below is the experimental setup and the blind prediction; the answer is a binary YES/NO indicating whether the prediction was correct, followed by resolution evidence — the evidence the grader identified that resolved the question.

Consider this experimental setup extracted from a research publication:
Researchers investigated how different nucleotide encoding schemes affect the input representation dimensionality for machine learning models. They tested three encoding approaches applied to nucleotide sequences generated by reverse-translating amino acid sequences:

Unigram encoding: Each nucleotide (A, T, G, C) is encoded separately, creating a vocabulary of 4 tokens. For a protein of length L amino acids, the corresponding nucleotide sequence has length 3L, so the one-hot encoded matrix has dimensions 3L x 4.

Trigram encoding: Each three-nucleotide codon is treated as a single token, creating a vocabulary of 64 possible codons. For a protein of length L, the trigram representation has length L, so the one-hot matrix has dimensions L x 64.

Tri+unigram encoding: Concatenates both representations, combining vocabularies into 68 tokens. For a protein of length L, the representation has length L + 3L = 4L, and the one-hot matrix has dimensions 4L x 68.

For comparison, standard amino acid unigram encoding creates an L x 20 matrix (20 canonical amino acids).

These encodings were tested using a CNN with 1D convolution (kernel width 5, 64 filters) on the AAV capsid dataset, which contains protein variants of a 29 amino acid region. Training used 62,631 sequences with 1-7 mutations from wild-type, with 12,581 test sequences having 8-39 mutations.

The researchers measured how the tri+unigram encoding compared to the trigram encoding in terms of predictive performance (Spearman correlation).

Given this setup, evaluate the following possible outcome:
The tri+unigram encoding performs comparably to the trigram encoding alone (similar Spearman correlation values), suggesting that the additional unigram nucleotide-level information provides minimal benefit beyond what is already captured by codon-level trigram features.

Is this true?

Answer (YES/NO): NO